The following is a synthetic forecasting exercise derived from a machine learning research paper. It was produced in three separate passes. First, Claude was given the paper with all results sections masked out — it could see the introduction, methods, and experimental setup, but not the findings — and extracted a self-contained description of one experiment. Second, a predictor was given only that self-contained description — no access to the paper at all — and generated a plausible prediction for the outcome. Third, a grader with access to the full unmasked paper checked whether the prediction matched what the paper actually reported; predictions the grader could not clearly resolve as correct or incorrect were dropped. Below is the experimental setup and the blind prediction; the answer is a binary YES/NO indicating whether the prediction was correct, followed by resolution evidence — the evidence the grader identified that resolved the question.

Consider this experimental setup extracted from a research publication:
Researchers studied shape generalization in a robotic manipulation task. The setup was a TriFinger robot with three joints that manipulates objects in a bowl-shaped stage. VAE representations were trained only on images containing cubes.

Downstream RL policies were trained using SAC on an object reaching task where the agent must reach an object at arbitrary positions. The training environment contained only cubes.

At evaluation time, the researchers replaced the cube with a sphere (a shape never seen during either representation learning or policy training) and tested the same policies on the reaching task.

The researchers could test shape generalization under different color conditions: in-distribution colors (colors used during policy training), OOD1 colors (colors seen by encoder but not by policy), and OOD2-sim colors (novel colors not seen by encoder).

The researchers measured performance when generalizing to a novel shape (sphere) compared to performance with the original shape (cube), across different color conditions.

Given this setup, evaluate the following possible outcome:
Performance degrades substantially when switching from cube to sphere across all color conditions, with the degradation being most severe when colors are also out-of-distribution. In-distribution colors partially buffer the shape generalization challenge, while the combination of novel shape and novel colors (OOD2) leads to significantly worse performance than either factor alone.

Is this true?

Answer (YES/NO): NO